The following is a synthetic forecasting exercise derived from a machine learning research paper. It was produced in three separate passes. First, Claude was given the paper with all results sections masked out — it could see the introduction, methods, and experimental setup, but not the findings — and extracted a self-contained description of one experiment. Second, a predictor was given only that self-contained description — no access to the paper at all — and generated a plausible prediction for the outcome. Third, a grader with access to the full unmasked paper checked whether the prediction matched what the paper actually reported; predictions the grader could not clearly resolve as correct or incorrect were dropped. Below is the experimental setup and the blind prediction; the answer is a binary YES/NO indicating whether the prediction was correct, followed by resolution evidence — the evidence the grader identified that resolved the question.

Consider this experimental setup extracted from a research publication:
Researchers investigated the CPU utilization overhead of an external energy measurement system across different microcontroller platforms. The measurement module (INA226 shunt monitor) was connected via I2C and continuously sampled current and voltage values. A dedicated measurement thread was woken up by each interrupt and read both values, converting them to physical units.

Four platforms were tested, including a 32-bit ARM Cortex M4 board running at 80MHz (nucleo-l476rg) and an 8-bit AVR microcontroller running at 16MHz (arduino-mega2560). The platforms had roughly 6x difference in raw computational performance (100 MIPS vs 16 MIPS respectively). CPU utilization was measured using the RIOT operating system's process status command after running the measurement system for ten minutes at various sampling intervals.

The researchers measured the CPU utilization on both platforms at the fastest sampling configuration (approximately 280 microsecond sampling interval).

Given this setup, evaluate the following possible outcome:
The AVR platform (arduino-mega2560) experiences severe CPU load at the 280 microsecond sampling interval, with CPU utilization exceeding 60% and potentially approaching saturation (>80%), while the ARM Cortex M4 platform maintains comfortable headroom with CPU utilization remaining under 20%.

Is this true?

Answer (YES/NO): NO